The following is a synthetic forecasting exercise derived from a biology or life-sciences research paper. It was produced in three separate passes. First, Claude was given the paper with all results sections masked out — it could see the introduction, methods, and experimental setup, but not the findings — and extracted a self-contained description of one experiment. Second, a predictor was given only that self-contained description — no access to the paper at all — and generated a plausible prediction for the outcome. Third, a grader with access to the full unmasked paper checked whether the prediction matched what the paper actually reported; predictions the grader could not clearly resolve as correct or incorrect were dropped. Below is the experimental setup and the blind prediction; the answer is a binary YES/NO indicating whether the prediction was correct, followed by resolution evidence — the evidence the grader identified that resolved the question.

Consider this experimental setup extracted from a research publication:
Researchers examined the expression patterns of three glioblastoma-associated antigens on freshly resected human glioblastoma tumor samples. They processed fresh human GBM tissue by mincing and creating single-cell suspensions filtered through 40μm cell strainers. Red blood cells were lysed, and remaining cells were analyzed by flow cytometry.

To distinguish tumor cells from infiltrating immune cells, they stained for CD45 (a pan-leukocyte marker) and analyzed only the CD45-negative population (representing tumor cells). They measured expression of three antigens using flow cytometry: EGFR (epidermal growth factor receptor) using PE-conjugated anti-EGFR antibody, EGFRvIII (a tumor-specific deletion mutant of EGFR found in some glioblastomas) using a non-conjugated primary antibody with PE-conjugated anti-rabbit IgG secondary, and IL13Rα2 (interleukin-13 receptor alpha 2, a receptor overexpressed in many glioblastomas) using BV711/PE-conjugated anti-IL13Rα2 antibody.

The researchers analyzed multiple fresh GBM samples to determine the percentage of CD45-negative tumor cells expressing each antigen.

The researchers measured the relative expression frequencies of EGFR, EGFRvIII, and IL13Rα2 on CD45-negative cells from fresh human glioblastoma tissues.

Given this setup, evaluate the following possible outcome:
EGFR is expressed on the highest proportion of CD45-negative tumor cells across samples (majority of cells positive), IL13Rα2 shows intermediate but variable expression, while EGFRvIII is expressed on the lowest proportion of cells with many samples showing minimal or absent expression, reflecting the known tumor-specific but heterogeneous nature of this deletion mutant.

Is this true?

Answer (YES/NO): NO